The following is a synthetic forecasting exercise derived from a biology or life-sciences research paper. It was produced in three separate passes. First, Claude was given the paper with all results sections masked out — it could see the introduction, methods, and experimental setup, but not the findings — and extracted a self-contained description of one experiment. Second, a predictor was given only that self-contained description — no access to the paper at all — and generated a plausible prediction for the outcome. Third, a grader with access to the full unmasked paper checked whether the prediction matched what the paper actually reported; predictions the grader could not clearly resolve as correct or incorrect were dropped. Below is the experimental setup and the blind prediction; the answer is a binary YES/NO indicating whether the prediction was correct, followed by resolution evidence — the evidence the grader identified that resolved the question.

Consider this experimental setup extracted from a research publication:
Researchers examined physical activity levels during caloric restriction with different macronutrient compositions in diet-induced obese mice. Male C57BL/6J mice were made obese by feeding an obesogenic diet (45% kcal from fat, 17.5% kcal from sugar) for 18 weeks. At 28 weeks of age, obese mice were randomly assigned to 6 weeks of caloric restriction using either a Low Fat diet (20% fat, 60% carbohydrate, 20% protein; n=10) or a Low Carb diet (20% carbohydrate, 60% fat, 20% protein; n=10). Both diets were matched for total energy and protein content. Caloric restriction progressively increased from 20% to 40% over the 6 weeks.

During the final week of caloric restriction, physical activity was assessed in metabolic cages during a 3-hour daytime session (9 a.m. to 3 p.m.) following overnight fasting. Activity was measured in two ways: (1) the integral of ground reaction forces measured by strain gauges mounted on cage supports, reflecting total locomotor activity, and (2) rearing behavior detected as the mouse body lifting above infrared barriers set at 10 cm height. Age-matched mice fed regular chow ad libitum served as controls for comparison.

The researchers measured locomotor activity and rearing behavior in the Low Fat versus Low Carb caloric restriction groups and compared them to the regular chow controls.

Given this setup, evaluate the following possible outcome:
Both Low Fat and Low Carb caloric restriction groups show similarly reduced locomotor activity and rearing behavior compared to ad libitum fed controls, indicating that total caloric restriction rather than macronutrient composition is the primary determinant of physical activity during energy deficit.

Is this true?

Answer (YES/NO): NO